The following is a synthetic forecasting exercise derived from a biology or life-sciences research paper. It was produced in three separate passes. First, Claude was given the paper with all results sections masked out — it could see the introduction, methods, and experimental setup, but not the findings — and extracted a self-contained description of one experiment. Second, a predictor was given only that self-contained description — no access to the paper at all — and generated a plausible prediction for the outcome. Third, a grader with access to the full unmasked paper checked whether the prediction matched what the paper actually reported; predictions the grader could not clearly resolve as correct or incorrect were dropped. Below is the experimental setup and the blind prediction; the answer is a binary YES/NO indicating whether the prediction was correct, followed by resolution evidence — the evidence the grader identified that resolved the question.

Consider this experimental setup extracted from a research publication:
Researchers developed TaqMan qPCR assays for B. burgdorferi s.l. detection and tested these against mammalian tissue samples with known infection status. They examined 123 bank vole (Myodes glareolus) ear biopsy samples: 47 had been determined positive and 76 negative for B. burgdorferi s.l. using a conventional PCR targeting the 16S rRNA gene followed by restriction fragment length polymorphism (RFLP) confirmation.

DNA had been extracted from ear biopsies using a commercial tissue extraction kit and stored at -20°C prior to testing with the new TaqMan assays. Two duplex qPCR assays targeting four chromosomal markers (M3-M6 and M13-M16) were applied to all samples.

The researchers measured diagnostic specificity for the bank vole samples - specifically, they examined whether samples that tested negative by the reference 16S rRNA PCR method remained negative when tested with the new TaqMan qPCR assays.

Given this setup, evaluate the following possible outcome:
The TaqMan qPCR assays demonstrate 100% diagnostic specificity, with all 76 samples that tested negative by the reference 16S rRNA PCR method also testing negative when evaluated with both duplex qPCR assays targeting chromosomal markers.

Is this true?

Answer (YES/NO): NO